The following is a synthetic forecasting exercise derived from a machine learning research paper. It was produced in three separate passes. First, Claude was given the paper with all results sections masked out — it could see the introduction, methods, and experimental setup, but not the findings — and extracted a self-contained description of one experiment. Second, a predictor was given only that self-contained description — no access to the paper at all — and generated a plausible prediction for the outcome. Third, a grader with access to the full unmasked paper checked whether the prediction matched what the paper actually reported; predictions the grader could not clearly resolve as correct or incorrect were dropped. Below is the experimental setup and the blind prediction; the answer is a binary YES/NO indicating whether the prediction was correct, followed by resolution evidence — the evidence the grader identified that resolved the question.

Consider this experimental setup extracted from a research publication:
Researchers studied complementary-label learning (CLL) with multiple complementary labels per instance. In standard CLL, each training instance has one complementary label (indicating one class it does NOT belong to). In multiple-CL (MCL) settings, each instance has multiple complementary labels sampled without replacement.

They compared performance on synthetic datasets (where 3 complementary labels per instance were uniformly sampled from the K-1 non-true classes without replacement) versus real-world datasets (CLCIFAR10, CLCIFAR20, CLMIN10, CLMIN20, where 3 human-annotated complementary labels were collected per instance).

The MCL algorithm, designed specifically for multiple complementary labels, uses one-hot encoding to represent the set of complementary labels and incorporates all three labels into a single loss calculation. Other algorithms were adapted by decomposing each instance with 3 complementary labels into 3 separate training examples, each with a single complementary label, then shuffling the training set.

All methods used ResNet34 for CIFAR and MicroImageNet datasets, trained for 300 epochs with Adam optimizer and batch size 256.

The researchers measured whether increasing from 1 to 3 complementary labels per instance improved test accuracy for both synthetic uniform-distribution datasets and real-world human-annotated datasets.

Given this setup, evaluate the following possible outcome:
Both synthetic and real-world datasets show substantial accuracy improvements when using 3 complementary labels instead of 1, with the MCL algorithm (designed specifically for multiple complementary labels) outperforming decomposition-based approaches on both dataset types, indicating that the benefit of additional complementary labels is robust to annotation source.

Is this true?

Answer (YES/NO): NO